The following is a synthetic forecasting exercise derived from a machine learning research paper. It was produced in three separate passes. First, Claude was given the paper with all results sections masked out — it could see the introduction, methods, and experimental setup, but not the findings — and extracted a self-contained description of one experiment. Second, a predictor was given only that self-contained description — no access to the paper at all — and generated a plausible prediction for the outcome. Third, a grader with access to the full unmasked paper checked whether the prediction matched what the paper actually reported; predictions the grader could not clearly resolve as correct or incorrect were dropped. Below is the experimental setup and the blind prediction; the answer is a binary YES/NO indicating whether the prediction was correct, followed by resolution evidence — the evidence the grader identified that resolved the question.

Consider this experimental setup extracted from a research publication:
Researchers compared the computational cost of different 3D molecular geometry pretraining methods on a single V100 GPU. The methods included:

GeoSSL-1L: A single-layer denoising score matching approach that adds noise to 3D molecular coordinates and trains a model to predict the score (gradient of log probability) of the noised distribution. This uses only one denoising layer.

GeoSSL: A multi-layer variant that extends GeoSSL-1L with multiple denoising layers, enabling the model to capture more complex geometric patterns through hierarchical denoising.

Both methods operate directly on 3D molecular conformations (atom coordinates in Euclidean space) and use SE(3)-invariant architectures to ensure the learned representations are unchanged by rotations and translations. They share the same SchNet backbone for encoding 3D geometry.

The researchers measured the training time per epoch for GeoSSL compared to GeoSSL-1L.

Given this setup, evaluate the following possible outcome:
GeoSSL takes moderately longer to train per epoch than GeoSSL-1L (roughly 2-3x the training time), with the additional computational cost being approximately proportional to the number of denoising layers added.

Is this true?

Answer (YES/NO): NO